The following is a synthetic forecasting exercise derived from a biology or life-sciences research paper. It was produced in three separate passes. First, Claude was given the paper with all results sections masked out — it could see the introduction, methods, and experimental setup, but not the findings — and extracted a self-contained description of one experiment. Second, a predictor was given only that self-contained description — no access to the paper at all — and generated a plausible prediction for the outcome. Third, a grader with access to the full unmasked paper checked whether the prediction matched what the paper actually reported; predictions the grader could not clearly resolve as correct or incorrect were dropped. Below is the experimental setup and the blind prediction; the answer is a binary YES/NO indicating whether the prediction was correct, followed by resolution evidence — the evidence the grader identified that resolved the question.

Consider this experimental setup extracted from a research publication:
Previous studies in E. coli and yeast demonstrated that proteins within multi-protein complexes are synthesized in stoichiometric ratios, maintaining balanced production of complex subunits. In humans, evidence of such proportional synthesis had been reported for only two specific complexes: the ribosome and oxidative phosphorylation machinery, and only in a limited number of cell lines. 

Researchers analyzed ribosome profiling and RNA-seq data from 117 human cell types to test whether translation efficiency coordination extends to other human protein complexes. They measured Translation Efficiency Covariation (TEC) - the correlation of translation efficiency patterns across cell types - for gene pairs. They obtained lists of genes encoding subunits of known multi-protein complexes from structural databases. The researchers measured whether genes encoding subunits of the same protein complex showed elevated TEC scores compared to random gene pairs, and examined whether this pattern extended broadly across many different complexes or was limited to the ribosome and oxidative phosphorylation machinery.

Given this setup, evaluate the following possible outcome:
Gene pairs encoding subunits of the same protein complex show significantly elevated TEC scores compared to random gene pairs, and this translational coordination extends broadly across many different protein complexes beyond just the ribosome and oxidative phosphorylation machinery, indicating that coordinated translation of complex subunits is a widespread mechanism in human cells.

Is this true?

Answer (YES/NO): YES